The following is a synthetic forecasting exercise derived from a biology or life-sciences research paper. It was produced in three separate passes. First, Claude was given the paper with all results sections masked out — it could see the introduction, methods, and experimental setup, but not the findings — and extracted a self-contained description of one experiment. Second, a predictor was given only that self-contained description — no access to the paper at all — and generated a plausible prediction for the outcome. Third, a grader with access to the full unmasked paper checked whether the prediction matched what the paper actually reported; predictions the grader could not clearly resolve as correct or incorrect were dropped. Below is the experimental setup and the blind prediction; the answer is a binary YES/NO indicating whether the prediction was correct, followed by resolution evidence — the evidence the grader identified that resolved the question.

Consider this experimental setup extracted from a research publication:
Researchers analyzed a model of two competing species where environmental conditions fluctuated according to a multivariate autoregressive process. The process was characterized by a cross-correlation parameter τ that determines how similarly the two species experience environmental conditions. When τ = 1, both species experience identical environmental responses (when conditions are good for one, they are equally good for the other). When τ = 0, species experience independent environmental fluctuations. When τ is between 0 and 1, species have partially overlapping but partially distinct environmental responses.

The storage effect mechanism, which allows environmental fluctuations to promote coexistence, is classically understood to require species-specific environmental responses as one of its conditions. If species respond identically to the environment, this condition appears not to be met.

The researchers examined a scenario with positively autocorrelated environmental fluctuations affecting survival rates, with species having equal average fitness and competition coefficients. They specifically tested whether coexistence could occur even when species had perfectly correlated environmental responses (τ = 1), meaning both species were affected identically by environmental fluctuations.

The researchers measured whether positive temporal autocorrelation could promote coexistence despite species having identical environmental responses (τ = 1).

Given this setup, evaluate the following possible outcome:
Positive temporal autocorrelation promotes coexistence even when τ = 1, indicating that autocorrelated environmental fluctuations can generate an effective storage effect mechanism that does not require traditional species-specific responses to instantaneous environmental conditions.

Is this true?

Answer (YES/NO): NO